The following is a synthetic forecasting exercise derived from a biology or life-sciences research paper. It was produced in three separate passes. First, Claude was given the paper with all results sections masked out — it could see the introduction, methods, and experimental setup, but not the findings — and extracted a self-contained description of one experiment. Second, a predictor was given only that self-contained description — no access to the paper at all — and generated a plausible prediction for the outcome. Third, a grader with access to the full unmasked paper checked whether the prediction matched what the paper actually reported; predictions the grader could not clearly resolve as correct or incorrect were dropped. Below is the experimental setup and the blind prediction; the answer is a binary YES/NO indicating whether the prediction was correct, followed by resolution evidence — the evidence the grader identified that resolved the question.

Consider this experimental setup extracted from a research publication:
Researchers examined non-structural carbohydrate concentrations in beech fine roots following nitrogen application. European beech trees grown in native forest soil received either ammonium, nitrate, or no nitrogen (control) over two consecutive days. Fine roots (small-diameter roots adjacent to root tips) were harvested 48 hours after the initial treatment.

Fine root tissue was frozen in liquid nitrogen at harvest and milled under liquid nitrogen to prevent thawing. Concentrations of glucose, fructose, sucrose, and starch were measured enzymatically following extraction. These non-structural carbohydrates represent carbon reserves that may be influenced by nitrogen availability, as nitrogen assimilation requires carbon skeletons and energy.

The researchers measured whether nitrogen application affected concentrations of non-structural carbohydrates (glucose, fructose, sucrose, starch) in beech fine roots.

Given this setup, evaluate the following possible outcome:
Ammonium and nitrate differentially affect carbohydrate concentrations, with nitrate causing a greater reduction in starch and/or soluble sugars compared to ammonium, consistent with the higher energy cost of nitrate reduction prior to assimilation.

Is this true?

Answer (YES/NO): NO